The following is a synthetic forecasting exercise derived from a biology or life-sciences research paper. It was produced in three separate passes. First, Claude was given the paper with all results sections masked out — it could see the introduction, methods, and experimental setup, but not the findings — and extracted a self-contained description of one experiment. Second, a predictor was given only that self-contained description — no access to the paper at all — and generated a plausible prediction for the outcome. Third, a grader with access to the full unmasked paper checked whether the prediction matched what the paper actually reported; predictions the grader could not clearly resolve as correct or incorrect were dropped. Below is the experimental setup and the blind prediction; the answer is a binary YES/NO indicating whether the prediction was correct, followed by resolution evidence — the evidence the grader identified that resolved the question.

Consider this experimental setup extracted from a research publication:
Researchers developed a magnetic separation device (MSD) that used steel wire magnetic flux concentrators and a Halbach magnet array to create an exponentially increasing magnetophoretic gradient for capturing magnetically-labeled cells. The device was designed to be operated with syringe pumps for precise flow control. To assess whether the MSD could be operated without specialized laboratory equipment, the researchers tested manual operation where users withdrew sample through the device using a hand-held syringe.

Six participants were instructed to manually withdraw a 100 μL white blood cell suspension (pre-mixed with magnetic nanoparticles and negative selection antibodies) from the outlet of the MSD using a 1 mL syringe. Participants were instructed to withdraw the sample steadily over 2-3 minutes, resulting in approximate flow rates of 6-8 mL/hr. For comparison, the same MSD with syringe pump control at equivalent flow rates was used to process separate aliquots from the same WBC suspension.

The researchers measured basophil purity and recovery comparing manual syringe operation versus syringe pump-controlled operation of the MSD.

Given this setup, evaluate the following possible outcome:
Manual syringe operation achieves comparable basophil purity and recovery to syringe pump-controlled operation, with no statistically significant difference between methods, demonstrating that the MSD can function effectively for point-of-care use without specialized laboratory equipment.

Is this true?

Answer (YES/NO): NO